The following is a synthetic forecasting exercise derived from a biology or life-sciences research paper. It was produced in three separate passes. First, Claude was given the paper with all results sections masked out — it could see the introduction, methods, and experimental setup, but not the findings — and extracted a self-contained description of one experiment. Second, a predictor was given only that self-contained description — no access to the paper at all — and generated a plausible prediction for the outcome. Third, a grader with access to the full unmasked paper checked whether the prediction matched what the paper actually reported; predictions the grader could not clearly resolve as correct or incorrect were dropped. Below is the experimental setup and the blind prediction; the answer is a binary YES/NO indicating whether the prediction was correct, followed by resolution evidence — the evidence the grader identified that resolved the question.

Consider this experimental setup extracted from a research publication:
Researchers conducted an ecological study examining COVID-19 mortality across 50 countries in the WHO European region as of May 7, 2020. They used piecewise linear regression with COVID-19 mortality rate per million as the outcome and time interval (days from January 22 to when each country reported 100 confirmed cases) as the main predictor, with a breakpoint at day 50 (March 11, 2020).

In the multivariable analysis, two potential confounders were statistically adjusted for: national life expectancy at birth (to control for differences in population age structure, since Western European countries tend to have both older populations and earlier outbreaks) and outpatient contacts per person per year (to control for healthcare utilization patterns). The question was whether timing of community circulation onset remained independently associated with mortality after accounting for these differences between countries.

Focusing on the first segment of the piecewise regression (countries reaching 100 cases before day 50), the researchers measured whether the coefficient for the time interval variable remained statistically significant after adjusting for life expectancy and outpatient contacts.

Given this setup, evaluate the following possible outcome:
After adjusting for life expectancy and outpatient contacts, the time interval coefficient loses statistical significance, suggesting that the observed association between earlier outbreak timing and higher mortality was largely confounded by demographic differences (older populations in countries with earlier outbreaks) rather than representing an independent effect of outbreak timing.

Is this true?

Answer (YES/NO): NO